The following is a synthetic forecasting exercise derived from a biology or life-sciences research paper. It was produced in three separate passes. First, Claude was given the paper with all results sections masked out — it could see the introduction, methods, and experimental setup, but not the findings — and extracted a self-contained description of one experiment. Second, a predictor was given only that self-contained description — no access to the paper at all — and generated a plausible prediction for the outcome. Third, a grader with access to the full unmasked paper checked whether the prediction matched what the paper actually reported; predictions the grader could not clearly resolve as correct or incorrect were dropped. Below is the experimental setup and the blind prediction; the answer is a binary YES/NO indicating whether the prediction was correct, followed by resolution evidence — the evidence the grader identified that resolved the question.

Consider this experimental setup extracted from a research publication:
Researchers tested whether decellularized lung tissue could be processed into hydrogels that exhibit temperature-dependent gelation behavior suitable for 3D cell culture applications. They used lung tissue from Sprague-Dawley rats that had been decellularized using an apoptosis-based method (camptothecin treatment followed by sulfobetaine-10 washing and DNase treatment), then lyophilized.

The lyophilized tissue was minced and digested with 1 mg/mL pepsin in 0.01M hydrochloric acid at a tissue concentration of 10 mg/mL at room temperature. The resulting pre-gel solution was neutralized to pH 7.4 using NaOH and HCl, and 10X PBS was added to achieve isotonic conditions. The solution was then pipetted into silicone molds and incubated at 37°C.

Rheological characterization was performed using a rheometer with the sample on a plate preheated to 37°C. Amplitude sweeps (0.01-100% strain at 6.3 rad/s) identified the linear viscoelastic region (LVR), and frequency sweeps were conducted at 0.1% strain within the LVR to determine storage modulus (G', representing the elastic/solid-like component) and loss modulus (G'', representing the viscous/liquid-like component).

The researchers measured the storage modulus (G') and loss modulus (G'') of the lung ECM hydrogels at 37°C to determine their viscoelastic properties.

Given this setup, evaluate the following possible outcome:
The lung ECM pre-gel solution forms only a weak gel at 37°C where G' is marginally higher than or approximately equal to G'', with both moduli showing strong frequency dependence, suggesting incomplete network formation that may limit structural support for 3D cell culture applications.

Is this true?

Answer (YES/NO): NO